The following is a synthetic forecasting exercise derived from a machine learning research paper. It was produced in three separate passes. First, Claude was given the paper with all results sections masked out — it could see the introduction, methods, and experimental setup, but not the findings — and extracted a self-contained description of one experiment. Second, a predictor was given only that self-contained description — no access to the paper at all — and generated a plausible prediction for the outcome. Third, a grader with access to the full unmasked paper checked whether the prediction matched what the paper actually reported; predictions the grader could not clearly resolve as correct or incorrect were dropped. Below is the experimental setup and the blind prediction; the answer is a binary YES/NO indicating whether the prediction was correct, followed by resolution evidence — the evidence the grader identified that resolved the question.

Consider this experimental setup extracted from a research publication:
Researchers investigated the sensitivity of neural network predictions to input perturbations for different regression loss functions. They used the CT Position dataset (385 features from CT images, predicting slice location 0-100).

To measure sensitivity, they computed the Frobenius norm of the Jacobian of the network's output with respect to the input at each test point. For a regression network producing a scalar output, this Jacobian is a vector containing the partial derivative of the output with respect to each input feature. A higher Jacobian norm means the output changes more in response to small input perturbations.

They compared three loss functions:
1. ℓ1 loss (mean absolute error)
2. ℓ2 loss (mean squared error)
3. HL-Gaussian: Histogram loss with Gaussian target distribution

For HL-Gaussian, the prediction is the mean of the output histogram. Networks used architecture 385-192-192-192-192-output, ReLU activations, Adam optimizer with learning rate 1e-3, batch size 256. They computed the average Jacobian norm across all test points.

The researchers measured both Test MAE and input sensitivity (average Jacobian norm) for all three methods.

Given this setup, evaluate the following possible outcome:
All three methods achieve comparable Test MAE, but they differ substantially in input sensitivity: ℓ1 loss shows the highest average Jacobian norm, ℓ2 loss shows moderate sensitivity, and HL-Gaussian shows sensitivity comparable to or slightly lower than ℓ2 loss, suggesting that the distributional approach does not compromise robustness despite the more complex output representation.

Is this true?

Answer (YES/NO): NO